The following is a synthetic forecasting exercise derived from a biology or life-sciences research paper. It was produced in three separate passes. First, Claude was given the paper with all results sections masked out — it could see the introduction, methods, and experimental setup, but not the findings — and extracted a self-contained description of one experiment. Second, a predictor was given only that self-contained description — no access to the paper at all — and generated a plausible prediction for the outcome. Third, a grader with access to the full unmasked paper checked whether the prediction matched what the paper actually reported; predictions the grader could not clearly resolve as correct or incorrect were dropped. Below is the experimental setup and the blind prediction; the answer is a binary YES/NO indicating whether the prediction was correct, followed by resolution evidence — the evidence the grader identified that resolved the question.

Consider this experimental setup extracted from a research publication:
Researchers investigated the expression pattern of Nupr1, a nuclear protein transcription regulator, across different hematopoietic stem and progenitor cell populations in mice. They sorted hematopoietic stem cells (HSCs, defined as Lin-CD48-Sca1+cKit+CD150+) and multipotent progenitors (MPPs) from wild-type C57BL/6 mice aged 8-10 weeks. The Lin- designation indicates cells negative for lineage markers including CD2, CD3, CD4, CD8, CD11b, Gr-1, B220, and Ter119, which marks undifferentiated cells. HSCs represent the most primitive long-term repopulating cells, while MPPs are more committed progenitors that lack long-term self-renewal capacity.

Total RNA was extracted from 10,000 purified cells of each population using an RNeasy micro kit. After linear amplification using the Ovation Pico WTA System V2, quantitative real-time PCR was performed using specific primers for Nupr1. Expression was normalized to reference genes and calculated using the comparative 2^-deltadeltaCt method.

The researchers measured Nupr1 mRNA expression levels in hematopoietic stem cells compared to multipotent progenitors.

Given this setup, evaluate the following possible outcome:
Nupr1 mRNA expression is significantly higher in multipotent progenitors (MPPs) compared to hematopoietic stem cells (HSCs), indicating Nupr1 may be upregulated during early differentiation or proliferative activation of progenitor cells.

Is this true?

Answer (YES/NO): NO